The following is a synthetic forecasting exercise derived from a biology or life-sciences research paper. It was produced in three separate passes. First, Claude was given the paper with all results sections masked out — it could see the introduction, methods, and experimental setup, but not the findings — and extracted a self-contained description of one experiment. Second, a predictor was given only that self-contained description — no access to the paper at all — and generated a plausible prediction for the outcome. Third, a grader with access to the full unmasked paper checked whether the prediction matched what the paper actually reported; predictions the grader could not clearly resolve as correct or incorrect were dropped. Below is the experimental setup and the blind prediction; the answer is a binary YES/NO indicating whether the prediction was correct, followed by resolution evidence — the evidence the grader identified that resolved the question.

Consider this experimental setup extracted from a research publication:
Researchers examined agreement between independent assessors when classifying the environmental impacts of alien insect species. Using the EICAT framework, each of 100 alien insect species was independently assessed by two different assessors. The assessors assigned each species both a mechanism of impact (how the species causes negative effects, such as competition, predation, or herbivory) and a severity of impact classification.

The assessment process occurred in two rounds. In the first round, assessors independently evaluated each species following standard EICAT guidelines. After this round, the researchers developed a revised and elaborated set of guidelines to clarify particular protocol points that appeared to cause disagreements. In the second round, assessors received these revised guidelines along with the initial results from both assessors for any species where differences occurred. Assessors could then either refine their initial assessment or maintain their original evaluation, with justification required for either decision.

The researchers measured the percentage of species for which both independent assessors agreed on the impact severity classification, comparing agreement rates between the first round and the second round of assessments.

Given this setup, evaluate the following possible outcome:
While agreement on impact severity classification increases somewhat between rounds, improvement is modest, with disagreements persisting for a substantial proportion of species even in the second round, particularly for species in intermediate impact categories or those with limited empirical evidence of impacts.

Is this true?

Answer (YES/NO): NO